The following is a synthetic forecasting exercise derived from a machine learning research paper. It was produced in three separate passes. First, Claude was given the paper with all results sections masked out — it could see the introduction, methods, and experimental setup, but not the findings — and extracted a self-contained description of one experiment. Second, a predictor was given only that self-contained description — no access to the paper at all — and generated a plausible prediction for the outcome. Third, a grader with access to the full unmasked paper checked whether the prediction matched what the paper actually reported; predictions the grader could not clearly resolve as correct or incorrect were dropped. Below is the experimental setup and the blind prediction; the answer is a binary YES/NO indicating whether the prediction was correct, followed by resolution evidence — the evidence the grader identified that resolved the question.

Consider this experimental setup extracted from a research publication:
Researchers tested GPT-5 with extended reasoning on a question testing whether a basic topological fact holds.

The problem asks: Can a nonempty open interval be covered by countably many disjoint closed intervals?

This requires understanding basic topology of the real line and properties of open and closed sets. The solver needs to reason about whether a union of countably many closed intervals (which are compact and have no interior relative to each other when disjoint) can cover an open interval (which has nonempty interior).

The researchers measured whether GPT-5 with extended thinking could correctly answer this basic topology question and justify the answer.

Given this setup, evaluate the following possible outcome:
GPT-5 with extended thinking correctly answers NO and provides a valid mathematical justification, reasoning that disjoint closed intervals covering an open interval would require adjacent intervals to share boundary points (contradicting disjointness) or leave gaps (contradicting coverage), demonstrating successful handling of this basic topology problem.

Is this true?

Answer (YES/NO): NO